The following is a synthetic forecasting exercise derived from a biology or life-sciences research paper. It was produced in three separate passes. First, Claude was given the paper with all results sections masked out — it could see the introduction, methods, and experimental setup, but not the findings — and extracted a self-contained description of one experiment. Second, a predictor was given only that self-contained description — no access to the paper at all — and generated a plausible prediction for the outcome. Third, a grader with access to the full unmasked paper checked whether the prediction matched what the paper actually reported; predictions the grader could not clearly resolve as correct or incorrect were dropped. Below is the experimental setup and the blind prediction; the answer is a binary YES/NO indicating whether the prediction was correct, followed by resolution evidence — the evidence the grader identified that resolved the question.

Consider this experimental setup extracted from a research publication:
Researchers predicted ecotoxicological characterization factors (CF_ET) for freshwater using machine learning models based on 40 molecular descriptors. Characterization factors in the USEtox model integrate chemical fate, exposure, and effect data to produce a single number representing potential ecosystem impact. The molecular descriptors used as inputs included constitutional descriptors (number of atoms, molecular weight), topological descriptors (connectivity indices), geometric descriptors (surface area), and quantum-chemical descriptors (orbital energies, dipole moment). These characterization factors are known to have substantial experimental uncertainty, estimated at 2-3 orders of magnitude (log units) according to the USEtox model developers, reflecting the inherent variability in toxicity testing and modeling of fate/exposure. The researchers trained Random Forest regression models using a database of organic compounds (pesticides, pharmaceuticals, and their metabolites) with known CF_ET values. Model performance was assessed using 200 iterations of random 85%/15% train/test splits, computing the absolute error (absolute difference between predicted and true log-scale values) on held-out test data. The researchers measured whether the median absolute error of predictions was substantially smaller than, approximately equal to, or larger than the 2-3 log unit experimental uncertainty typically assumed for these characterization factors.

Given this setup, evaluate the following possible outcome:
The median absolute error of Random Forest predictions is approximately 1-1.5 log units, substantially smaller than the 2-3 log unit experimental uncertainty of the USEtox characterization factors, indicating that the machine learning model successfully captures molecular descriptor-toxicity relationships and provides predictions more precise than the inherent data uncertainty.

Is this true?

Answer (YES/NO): NO